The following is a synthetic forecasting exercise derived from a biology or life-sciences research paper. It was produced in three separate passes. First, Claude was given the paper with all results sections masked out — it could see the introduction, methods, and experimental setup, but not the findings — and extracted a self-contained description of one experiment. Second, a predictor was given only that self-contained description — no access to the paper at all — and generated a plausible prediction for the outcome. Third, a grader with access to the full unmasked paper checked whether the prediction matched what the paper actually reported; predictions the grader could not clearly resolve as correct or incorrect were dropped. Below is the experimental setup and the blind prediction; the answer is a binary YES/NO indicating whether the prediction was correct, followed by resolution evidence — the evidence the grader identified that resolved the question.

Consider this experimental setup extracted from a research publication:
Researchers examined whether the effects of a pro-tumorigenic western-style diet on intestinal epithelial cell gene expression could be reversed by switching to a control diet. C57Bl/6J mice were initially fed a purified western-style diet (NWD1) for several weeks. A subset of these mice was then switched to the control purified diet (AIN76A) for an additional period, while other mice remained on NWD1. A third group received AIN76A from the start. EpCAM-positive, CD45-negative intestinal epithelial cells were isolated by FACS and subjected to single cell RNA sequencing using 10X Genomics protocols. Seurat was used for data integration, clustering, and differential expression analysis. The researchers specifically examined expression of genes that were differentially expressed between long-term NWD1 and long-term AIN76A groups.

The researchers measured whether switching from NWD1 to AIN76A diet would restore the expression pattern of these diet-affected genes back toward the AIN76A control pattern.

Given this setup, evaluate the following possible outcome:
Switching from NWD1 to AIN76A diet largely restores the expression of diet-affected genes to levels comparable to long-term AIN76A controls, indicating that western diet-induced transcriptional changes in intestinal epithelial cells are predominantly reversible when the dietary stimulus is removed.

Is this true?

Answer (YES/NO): NO